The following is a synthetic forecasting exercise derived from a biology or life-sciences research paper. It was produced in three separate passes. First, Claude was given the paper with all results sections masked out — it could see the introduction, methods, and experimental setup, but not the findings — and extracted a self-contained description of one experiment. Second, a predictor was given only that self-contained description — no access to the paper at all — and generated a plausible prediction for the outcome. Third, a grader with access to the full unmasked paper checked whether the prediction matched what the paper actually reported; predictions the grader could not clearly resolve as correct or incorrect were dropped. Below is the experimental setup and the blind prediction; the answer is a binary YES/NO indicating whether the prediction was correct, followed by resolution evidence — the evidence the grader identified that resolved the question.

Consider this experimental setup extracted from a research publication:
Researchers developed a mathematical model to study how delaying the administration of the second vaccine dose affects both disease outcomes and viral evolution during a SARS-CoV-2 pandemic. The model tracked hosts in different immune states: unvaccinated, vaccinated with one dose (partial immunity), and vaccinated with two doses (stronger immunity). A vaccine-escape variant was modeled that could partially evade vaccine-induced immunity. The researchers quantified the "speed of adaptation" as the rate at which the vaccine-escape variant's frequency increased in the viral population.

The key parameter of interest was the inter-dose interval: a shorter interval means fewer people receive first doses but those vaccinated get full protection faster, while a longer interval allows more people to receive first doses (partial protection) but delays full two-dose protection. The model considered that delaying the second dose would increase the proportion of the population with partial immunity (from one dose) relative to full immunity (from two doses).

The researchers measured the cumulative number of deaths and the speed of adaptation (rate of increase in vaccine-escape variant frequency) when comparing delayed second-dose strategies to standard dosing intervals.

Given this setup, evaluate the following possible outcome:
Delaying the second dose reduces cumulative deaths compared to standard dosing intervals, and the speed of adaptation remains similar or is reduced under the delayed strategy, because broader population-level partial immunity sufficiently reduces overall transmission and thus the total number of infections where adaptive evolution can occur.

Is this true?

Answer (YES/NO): NO